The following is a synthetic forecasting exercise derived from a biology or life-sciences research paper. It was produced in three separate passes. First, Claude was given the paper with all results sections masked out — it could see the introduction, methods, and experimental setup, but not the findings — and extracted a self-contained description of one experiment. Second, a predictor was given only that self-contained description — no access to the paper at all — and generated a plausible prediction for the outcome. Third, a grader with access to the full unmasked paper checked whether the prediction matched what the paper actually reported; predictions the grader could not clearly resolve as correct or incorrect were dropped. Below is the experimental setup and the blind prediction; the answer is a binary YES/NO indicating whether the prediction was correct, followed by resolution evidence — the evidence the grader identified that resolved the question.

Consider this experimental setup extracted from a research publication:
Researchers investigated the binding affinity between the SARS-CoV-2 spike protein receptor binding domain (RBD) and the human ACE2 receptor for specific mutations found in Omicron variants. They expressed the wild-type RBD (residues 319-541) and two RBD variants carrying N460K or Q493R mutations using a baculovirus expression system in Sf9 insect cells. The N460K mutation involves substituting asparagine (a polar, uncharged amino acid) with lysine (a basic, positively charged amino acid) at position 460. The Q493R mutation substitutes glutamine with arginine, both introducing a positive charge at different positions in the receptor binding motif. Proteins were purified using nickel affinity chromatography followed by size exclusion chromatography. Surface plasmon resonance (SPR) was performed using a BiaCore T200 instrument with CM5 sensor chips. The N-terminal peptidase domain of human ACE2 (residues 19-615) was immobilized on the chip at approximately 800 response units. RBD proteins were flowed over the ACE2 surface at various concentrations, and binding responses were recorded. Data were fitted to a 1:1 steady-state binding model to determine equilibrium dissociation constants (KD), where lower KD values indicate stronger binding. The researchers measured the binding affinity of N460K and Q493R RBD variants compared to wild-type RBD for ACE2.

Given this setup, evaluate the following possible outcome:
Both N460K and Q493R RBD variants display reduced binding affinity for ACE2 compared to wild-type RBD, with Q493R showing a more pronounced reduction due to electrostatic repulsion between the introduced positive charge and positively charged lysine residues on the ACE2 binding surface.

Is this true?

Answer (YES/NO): NO